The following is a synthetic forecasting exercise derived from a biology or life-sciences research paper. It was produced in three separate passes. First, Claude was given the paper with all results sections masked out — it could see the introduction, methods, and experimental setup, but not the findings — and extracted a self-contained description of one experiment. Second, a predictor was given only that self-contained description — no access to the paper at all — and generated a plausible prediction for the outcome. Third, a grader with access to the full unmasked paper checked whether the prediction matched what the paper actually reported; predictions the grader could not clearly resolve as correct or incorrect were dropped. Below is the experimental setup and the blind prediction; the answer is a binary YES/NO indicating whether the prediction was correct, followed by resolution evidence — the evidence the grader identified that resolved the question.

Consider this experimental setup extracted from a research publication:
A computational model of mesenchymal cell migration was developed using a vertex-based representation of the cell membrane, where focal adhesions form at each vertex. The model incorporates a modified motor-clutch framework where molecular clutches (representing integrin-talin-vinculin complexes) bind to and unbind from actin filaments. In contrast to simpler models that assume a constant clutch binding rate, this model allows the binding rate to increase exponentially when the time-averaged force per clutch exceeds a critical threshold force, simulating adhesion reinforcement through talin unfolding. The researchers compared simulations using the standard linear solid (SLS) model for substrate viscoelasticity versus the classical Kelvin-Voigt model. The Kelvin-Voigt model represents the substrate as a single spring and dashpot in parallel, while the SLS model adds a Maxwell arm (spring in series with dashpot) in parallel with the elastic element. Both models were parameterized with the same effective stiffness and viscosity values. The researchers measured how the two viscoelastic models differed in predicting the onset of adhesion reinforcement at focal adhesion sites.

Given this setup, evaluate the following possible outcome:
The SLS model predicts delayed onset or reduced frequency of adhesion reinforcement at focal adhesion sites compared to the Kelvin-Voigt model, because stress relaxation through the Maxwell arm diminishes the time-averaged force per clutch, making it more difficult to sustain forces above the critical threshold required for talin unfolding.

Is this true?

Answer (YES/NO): YES